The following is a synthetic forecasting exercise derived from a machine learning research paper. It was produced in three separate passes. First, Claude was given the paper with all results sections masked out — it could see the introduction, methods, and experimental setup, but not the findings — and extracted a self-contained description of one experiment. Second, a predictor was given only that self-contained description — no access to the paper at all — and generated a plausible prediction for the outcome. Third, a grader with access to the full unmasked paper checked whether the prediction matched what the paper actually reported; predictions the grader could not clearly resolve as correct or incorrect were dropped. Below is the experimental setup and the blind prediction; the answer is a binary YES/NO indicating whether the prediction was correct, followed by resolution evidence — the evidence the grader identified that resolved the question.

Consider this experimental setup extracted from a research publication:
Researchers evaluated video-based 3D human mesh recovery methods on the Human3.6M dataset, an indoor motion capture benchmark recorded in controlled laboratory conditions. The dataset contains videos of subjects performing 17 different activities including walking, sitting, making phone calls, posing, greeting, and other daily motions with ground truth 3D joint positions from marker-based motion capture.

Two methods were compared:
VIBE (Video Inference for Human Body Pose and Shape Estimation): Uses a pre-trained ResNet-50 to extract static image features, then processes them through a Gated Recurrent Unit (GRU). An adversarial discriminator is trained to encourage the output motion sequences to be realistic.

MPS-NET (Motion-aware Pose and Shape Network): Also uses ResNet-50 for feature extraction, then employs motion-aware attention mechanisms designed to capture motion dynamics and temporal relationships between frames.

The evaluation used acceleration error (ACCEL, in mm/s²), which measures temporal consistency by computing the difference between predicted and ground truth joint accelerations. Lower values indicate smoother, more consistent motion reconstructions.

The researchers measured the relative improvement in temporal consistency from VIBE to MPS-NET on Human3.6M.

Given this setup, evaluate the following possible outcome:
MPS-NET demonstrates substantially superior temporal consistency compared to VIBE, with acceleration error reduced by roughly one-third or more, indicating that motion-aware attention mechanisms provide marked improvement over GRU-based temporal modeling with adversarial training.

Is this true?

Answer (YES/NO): YES